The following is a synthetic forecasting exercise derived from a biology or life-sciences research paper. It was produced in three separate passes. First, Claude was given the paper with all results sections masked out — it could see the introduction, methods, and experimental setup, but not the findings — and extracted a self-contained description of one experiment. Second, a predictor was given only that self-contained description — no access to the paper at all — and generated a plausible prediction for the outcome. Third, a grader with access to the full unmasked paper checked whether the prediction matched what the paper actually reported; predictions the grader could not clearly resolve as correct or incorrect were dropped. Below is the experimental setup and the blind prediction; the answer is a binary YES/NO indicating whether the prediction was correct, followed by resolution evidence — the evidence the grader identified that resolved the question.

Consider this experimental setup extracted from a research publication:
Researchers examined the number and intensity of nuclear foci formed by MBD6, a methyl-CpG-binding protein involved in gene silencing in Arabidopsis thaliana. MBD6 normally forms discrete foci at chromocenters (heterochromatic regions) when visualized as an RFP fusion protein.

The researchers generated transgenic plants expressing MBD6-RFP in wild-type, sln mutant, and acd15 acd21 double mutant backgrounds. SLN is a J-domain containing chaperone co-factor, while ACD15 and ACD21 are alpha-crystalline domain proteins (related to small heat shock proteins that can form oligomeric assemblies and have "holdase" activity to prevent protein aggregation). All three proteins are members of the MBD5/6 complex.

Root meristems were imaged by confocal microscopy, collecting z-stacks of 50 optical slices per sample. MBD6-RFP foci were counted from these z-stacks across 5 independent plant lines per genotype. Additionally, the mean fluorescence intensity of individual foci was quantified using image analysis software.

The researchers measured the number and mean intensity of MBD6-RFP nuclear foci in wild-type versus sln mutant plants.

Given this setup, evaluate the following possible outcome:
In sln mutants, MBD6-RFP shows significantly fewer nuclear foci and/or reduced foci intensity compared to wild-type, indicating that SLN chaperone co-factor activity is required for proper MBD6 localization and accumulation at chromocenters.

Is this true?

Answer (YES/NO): YES